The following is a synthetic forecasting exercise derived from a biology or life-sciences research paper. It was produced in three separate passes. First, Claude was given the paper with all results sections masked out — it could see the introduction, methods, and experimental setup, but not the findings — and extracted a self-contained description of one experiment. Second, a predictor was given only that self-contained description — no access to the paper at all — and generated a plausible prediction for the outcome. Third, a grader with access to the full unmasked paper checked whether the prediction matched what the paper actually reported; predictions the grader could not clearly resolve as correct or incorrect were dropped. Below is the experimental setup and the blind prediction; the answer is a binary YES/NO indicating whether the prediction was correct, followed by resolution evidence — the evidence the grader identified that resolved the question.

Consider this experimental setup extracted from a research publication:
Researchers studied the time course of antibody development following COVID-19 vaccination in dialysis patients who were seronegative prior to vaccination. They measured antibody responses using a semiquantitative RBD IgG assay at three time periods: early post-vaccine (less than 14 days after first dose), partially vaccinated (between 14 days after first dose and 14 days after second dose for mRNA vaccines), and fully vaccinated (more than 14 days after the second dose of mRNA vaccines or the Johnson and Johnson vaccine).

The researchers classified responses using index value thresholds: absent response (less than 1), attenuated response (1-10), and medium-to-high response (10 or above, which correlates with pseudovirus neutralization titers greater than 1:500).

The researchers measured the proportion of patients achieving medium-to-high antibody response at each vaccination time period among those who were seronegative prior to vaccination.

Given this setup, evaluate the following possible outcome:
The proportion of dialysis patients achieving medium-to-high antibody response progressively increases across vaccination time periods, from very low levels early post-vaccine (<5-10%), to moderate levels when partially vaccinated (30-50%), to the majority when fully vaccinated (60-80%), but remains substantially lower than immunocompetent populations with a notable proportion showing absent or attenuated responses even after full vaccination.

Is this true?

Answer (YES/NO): YES